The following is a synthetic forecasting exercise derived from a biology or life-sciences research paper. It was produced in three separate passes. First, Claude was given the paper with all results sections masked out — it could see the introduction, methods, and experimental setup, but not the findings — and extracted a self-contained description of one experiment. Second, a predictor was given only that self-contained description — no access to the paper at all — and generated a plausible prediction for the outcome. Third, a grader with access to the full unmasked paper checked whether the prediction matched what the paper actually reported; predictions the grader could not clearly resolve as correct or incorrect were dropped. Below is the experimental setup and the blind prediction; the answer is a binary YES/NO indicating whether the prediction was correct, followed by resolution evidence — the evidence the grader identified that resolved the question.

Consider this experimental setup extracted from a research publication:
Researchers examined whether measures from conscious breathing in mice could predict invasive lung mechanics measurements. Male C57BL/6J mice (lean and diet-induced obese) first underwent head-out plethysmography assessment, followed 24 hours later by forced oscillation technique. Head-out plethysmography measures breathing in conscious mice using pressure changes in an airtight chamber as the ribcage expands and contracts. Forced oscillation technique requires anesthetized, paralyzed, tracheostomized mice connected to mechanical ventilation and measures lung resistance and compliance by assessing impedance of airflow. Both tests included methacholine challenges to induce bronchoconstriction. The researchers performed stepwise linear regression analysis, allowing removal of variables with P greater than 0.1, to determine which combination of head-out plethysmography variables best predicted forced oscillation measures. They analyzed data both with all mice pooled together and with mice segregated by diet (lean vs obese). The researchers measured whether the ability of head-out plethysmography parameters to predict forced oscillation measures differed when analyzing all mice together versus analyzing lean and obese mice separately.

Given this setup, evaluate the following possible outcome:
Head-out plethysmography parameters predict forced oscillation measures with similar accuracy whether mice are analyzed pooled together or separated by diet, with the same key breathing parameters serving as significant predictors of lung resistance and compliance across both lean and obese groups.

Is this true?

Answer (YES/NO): NO